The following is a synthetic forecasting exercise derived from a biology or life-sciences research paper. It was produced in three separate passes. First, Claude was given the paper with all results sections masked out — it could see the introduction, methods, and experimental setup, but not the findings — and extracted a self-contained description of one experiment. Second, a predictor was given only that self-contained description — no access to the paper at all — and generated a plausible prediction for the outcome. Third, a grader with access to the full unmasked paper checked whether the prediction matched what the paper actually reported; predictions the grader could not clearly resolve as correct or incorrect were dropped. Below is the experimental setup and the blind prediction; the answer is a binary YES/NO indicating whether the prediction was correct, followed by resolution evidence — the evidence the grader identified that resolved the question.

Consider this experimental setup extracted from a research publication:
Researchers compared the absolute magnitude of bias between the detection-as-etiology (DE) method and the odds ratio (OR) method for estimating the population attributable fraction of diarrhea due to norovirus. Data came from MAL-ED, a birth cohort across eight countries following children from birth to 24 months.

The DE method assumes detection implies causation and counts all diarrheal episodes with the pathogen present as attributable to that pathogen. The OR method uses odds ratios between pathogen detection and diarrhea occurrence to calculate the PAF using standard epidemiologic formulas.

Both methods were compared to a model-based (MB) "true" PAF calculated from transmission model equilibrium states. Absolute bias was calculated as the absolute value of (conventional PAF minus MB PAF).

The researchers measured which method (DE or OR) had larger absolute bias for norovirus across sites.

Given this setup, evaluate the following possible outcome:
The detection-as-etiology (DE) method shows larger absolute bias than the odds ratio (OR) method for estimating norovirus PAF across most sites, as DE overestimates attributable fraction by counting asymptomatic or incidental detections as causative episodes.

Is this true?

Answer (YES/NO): YES